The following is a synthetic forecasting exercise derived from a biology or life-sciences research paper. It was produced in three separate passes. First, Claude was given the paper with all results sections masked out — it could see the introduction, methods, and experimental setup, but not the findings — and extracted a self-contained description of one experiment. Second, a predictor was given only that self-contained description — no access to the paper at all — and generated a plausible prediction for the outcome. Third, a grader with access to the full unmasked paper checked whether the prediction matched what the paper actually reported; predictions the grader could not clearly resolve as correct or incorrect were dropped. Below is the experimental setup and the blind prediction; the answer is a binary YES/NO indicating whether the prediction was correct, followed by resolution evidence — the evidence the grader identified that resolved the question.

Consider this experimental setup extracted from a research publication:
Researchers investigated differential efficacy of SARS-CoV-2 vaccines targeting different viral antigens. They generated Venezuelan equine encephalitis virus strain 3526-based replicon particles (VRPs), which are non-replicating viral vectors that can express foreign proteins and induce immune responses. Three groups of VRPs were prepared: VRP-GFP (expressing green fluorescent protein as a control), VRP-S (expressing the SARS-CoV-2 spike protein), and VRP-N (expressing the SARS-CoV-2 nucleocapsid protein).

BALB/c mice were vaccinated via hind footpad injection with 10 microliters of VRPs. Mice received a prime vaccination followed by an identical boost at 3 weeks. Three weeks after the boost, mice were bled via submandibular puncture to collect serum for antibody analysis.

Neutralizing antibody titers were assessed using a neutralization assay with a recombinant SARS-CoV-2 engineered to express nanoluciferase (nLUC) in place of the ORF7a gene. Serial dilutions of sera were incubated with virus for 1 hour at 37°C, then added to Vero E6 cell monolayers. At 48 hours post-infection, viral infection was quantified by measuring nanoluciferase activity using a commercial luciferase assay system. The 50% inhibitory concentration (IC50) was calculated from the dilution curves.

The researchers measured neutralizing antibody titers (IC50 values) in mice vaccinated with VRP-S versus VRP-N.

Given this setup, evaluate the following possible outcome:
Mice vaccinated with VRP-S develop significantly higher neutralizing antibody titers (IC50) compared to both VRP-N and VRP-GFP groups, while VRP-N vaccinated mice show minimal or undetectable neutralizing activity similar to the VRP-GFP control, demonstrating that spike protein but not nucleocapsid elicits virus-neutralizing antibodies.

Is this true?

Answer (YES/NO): YES